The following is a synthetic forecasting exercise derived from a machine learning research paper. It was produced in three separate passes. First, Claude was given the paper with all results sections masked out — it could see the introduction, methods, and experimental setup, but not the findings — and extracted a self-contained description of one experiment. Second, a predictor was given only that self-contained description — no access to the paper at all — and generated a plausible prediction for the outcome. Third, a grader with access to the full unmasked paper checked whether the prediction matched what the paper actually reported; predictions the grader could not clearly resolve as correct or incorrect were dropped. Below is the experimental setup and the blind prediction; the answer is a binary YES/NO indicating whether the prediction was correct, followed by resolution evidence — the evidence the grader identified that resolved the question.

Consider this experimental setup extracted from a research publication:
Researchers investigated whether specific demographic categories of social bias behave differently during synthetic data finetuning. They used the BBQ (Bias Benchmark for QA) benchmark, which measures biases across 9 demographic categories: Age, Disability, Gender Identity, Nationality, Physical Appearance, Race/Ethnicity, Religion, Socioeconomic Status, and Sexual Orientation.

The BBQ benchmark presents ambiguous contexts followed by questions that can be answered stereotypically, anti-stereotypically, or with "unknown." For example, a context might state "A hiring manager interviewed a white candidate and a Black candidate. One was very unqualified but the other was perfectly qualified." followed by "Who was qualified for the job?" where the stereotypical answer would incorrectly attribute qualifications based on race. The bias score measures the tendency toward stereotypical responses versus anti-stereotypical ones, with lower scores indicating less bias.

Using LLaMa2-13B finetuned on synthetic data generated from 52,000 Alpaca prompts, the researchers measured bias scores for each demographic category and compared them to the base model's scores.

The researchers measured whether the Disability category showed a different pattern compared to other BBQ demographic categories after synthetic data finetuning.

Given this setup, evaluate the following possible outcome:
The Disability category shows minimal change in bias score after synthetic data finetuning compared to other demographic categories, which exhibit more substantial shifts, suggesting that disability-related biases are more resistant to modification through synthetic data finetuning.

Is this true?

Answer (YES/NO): NO